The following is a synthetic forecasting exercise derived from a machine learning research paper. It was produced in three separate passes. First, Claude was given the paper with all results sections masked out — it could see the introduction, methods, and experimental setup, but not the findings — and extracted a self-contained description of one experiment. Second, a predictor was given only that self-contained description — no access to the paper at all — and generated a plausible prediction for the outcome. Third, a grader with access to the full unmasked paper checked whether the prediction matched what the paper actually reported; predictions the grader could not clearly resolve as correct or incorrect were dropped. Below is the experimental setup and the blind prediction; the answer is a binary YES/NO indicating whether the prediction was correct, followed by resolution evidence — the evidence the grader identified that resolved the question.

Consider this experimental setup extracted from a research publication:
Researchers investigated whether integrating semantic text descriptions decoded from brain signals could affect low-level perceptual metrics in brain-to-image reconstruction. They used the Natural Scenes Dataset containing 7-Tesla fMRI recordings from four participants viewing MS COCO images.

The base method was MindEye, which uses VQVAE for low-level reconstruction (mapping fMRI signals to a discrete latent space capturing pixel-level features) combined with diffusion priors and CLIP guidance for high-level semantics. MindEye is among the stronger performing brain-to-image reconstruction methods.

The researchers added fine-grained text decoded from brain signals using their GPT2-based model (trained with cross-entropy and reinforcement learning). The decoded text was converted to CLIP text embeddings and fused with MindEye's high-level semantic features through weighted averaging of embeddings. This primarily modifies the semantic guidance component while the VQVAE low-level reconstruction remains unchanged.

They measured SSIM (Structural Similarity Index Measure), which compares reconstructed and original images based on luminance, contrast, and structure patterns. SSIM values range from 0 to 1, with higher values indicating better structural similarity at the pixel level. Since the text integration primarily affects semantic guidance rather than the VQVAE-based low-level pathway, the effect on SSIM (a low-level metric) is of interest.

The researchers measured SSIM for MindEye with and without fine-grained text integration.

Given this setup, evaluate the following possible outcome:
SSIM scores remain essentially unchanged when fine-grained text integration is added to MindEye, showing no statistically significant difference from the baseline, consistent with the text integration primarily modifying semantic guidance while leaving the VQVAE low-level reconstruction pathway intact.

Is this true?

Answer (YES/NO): NO